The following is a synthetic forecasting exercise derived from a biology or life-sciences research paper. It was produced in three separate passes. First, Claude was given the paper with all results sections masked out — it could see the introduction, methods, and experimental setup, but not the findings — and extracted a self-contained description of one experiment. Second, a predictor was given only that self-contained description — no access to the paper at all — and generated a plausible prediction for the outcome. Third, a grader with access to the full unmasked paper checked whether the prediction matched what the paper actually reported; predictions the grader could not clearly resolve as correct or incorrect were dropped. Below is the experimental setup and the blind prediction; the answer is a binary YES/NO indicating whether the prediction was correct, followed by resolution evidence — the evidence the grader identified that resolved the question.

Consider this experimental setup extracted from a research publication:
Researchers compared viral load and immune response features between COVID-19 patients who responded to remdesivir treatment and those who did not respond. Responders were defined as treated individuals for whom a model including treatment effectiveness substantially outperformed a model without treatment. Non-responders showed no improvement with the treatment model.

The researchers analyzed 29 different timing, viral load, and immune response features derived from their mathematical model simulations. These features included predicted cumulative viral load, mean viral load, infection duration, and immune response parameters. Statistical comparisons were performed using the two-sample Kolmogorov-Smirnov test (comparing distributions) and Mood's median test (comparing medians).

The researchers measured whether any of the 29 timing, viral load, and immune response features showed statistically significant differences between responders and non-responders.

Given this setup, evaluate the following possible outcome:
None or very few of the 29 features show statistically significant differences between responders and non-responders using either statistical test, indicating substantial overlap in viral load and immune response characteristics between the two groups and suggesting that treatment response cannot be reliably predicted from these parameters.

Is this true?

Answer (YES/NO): YES